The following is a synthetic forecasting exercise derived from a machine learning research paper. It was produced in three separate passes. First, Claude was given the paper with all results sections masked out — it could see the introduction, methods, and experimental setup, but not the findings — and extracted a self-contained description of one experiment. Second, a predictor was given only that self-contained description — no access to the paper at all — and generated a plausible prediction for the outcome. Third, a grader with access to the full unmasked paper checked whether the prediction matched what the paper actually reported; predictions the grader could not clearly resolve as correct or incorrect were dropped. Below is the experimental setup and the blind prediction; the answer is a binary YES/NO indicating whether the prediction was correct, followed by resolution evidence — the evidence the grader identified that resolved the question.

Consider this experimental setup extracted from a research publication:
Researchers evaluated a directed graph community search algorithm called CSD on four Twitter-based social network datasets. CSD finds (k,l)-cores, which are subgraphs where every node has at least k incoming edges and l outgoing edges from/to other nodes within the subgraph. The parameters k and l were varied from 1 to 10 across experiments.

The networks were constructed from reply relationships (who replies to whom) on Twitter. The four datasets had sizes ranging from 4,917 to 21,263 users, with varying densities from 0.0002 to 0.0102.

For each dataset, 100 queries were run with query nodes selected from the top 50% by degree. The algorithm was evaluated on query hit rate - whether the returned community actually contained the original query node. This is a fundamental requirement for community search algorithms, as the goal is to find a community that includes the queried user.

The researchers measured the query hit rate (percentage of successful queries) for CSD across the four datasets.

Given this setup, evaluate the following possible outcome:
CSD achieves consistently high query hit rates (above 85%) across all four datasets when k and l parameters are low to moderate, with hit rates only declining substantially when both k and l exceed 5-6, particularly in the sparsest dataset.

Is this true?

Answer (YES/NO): NO